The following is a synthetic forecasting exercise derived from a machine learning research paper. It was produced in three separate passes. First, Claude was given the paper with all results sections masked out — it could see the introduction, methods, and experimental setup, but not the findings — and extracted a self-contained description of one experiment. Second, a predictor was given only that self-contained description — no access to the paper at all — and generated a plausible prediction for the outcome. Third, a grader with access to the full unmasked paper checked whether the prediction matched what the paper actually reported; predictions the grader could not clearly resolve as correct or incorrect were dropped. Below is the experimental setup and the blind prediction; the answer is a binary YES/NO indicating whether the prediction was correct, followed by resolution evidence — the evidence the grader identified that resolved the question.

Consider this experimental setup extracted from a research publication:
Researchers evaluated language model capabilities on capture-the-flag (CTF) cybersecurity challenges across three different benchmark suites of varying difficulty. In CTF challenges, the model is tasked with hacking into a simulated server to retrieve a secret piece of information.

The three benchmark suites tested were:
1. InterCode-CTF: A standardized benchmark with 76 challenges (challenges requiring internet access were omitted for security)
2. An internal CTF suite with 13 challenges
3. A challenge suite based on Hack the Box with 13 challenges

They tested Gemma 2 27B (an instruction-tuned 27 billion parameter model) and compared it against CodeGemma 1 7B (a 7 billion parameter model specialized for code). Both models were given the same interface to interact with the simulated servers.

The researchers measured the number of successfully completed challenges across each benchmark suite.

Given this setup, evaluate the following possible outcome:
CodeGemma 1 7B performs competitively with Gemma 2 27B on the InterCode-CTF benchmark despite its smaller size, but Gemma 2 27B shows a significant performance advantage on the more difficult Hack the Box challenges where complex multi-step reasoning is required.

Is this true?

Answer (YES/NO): NO